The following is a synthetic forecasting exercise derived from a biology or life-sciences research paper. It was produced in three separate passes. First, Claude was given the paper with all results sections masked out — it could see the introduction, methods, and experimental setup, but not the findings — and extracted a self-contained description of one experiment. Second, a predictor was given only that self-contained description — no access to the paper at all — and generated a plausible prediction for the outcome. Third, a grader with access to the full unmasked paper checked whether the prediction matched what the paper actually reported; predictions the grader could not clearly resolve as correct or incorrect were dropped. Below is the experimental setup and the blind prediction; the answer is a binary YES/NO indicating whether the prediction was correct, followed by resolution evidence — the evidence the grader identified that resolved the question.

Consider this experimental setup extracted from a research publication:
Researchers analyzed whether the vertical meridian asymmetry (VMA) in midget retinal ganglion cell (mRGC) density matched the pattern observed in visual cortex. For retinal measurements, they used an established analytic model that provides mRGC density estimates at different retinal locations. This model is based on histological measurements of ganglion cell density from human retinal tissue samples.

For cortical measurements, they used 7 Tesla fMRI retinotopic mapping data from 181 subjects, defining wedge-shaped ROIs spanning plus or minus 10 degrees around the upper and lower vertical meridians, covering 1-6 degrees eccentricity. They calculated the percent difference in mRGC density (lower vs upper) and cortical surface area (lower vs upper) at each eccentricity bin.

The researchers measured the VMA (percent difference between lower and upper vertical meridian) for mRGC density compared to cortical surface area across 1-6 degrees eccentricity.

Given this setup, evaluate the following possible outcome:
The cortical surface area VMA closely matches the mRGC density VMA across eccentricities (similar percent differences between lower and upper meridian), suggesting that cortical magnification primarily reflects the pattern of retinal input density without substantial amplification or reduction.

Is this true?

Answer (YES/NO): NO